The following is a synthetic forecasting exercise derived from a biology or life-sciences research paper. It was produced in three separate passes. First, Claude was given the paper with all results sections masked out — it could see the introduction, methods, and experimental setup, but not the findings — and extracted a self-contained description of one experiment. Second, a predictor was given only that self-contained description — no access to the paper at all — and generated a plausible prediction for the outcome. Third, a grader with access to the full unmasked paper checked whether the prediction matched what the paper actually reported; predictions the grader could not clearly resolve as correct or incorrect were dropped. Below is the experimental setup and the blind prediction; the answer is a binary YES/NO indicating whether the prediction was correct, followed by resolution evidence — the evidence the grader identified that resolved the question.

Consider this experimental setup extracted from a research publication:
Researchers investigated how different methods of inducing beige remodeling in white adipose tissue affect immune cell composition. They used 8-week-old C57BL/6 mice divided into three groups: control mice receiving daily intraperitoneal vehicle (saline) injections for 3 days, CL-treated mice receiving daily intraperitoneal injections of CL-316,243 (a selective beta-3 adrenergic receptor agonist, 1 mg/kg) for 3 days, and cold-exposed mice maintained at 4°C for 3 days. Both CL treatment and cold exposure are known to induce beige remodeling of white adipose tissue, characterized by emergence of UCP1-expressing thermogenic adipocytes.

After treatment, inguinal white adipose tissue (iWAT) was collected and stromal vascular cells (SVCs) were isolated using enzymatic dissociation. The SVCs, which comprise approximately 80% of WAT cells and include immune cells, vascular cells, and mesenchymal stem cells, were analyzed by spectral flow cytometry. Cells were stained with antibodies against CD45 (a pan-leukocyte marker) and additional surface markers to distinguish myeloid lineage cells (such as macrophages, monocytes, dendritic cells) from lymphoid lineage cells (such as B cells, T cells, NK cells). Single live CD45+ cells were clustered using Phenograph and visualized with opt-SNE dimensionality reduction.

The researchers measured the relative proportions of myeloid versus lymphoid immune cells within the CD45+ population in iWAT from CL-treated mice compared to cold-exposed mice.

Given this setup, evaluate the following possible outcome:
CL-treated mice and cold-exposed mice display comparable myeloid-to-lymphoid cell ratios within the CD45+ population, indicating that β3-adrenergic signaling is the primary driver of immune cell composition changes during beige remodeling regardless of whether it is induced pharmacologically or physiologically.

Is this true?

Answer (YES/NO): NO